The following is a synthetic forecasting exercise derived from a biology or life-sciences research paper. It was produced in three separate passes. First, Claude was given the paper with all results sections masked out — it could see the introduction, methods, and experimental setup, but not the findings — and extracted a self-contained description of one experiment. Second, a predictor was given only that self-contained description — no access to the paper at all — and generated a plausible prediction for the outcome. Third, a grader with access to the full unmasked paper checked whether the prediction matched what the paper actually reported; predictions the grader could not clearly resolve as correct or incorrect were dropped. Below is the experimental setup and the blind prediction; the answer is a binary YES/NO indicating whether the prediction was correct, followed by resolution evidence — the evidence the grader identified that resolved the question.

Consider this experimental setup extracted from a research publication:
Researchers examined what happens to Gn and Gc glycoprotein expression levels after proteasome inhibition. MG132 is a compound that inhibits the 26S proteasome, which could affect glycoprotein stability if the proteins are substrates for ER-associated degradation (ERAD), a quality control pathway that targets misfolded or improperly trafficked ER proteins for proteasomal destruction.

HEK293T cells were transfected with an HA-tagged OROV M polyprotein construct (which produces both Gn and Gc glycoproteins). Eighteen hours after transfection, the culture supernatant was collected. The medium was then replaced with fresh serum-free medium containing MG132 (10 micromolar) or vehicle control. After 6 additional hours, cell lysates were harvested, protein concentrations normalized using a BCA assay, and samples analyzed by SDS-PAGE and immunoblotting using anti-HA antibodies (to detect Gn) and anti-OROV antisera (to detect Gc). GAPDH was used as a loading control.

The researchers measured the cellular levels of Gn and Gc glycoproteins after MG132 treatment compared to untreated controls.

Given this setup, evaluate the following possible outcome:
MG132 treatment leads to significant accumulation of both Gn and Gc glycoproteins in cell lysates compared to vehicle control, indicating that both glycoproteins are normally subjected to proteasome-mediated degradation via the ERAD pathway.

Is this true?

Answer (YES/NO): NO